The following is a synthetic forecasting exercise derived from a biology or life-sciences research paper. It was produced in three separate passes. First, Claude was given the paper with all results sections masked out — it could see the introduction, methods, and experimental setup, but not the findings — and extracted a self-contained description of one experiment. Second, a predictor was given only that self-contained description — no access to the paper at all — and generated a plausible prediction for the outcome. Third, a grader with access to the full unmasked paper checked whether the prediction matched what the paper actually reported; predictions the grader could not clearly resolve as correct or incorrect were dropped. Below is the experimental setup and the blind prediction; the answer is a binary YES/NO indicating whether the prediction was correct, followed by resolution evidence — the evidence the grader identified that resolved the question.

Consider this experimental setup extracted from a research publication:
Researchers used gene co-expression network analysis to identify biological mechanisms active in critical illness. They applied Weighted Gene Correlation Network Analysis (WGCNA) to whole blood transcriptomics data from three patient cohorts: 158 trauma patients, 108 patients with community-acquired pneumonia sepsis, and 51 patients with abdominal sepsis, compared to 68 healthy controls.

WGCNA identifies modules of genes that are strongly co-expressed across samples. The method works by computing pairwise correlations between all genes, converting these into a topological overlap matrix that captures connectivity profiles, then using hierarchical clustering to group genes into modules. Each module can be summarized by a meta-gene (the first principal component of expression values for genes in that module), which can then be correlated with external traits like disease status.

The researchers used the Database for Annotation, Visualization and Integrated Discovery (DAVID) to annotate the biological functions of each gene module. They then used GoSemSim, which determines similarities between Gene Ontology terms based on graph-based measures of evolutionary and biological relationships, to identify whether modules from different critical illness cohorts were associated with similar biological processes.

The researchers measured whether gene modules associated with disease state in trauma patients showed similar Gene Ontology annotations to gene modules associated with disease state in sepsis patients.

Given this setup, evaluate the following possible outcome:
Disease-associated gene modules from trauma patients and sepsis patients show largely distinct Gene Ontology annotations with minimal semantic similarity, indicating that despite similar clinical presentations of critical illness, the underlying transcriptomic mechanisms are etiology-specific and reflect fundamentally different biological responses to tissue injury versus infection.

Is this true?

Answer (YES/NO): NO